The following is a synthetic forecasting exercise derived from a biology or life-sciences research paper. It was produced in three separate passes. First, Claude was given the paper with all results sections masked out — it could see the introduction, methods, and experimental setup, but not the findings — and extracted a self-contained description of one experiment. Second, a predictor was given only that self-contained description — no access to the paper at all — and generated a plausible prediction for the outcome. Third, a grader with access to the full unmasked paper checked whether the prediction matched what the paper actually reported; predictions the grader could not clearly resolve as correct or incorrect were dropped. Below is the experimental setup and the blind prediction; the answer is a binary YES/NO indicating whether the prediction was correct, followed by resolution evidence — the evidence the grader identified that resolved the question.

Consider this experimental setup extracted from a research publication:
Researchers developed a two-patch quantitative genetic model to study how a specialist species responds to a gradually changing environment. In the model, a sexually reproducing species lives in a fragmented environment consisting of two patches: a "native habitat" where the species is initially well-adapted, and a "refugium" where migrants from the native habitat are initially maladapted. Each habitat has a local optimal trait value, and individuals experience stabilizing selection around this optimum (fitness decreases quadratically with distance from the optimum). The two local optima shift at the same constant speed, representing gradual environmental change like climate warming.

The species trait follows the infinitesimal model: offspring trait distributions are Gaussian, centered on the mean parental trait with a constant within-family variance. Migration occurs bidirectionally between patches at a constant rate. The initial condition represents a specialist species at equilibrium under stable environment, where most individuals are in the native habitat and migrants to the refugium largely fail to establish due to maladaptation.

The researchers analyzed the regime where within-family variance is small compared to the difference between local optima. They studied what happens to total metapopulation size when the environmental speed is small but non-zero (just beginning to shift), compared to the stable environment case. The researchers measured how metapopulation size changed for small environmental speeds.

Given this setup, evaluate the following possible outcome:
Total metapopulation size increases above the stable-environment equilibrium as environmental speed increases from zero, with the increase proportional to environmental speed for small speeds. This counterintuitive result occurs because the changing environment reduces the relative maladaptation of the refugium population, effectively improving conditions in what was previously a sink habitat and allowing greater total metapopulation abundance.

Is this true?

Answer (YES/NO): NO